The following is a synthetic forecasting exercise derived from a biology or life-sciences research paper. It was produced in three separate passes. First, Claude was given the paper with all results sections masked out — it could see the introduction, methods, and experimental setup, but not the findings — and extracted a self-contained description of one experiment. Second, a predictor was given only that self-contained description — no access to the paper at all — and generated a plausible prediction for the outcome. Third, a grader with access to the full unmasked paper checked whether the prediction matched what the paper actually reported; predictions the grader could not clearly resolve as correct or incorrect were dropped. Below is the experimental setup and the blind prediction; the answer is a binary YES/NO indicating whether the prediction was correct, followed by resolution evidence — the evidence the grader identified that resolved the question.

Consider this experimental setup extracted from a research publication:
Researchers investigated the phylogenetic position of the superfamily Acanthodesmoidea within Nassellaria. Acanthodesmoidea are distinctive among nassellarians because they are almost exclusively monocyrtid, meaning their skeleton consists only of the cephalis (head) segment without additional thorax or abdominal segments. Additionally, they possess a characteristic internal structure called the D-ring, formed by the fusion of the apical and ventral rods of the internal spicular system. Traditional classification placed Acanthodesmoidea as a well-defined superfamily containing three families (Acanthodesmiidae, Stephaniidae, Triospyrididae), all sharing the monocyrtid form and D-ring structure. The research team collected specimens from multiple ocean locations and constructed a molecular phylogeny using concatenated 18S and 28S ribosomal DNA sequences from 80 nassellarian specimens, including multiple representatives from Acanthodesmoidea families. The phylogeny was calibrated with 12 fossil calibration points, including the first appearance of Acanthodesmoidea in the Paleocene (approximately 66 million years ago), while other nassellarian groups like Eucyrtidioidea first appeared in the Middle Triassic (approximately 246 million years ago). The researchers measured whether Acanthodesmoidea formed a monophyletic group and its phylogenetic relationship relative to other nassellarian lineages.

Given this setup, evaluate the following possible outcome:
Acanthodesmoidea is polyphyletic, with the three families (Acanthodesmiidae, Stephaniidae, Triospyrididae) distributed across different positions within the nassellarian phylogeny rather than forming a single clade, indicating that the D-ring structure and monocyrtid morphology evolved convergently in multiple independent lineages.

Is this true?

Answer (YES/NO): NO